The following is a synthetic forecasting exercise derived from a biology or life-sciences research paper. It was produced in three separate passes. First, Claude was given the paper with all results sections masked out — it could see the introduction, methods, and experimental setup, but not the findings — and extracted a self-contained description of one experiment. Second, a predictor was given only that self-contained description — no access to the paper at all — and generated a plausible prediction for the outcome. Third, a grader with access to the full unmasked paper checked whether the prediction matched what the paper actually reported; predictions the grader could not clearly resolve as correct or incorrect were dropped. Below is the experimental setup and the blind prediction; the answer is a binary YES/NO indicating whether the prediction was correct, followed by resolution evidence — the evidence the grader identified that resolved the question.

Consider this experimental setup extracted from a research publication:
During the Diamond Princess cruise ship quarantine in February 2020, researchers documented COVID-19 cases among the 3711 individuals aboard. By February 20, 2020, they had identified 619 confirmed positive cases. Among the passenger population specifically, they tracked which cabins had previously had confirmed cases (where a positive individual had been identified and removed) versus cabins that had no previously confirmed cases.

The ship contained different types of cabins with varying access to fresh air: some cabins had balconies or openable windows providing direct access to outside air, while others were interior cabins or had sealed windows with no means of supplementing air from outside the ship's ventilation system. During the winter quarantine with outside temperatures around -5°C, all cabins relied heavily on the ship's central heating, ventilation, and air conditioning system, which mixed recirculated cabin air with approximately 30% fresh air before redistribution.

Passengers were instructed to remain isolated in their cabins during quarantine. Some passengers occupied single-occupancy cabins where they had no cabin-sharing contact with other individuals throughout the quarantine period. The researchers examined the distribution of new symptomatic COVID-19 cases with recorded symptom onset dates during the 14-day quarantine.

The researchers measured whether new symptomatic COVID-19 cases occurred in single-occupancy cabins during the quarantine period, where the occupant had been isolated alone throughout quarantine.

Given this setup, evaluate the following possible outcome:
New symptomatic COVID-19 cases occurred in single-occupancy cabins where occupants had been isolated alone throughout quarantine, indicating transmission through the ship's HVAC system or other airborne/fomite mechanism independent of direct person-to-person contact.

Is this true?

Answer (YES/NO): YES